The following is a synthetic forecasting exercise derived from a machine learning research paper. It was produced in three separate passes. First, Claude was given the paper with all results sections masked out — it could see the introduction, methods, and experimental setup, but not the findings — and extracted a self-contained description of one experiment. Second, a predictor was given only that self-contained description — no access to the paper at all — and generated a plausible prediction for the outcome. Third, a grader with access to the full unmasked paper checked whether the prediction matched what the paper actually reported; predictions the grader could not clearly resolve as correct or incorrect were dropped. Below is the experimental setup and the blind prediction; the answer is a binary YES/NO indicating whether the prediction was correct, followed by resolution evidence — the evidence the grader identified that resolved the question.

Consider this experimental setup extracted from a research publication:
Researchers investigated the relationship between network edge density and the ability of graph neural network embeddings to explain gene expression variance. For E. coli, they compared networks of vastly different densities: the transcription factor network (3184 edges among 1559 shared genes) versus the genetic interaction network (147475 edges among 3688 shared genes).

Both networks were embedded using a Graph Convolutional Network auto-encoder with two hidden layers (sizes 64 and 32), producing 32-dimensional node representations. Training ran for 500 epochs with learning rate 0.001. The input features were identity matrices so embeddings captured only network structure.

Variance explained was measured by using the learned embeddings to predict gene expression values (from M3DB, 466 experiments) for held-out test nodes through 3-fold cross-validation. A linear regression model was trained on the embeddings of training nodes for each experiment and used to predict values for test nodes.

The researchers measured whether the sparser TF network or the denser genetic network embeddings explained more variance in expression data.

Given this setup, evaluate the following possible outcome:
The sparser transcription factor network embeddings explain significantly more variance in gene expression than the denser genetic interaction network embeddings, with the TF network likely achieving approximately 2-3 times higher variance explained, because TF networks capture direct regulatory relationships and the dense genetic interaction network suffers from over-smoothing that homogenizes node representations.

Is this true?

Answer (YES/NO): NO